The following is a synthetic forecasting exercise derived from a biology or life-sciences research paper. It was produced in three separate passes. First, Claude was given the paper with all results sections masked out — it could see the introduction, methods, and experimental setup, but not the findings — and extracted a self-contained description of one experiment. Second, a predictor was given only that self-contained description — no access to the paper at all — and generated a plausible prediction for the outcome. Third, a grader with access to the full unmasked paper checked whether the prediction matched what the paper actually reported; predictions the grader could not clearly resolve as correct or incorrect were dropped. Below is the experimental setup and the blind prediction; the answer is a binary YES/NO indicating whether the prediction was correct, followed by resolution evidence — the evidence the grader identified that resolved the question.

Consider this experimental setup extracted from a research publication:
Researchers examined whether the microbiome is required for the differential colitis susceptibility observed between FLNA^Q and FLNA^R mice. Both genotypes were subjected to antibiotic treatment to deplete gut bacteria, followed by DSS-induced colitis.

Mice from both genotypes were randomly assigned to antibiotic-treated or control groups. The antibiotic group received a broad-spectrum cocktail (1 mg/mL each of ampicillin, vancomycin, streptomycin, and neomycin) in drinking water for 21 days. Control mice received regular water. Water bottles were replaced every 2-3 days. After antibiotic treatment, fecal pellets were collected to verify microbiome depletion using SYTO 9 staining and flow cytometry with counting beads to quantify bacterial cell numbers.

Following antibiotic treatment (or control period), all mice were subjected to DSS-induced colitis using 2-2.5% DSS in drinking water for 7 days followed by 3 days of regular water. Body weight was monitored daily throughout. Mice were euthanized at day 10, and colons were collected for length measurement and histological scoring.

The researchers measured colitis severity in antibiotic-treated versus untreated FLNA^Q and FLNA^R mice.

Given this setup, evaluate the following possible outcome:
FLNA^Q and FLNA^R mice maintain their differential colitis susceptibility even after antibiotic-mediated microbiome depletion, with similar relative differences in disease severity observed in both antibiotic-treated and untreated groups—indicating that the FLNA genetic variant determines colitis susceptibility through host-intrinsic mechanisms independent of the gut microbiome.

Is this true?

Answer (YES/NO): YES